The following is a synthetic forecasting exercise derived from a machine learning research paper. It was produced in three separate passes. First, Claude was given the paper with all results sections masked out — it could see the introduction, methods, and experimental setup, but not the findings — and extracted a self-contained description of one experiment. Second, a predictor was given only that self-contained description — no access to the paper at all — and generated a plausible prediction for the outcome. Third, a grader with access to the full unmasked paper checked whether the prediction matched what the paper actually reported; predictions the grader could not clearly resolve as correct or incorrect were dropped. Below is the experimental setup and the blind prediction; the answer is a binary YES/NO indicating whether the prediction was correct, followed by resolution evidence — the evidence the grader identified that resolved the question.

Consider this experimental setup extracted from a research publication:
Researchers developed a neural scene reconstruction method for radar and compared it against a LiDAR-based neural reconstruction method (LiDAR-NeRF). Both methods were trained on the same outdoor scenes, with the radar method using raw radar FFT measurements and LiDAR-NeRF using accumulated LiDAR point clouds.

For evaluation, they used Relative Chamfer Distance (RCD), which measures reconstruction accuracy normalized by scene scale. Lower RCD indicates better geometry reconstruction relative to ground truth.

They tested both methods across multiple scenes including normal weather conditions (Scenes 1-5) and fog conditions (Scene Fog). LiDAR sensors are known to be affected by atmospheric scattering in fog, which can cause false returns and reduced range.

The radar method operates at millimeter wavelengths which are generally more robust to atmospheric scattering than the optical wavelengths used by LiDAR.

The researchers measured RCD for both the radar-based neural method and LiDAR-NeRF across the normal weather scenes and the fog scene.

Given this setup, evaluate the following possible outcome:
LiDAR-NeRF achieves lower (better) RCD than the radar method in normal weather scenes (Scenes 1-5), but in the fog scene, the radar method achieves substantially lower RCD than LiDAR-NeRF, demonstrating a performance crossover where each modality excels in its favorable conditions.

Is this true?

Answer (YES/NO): NO